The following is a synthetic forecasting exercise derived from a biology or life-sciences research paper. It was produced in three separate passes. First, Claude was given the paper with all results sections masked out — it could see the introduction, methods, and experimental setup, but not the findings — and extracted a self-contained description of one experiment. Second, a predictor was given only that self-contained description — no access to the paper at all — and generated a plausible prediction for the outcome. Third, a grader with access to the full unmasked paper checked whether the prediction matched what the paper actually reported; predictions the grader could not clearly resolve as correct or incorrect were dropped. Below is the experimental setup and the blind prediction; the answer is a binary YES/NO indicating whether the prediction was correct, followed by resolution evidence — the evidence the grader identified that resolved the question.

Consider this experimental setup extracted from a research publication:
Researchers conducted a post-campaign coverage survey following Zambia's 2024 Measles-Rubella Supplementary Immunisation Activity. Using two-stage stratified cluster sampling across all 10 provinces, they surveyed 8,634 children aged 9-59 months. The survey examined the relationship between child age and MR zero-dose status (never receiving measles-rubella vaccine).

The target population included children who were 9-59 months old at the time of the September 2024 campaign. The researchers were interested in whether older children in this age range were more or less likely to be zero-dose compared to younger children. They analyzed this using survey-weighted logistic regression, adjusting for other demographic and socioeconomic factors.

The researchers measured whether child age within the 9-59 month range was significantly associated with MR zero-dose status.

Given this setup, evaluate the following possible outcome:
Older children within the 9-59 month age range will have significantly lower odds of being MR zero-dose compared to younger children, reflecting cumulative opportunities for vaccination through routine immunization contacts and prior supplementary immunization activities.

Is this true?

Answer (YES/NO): NO